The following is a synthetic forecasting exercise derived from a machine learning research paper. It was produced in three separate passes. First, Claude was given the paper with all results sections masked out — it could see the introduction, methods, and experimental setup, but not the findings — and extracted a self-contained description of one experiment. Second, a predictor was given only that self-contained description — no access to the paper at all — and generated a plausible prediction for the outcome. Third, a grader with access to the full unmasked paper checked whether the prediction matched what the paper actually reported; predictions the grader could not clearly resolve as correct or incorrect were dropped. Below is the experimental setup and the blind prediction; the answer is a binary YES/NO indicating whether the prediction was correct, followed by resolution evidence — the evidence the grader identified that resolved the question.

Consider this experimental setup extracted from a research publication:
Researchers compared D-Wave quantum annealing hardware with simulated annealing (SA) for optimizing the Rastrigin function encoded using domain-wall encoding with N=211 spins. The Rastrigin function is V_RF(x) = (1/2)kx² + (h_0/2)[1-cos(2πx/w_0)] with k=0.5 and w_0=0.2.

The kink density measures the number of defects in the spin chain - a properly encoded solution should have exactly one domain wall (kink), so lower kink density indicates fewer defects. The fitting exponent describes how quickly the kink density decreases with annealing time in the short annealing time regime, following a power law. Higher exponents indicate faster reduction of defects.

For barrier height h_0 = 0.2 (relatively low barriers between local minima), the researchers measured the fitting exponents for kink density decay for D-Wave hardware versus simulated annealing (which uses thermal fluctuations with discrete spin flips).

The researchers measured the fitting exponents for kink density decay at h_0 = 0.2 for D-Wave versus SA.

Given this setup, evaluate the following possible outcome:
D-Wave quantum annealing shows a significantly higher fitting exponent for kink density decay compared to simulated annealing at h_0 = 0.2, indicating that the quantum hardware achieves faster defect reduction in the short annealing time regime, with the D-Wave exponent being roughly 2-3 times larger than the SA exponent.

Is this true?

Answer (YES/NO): NO